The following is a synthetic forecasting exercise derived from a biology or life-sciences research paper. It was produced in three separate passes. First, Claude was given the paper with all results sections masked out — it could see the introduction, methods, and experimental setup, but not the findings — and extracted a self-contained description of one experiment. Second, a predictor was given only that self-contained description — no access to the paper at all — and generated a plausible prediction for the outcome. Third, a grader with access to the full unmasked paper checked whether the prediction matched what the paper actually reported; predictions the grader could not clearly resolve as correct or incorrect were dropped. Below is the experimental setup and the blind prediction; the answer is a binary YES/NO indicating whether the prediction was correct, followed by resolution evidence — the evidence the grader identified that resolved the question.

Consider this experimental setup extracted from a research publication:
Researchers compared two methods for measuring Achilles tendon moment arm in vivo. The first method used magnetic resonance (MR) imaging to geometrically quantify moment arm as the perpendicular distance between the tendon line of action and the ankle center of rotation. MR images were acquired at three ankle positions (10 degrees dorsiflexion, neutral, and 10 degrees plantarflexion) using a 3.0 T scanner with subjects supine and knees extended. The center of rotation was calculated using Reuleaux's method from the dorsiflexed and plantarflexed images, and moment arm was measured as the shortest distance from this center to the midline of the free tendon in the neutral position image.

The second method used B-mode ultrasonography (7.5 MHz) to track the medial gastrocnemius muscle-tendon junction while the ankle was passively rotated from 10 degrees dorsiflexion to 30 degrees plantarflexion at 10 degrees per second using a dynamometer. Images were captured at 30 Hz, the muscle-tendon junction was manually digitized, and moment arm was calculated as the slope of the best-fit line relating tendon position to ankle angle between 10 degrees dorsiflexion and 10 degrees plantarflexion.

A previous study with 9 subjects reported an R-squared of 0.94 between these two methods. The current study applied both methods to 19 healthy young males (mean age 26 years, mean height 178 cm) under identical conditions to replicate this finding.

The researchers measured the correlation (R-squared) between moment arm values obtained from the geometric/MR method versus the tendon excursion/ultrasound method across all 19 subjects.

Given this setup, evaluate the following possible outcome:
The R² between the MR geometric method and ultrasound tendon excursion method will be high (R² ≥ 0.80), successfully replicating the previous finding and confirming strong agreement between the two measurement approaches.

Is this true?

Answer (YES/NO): NO